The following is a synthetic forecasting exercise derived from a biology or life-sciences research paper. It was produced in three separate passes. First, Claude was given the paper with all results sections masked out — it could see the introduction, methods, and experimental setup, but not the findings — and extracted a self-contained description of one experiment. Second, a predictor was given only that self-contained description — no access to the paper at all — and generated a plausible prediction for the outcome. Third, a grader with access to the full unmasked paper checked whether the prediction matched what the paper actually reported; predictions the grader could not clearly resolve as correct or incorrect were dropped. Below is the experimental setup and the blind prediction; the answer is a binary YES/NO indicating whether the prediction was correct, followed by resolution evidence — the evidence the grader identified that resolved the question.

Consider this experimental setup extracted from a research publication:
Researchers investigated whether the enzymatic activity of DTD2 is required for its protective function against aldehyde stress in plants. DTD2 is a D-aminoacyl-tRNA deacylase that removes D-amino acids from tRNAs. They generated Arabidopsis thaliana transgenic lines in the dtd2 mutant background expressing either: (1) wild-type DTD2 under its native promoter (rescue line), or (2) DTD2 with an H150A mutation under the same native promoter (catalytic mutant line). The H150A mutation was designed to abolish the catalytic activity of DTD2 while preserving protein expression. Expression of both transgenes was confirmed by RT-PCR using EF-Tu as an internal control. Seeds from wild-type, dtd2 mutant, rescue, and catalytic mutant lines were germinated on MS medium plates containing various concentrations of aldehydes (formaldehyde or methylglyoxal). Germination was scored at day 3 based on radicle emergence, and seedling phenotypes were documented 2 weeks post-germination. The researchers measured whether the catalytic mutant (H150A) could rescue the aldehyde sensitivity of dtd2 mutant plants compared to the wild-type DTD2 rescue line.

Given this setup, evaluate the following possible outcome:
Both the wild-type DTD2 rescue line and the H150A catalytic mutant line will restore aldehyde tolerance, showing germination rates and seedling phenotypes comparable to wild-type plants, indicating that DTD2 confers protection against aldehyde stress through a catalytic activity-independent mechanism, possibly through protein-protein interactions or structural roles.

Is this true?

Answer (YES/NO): NO